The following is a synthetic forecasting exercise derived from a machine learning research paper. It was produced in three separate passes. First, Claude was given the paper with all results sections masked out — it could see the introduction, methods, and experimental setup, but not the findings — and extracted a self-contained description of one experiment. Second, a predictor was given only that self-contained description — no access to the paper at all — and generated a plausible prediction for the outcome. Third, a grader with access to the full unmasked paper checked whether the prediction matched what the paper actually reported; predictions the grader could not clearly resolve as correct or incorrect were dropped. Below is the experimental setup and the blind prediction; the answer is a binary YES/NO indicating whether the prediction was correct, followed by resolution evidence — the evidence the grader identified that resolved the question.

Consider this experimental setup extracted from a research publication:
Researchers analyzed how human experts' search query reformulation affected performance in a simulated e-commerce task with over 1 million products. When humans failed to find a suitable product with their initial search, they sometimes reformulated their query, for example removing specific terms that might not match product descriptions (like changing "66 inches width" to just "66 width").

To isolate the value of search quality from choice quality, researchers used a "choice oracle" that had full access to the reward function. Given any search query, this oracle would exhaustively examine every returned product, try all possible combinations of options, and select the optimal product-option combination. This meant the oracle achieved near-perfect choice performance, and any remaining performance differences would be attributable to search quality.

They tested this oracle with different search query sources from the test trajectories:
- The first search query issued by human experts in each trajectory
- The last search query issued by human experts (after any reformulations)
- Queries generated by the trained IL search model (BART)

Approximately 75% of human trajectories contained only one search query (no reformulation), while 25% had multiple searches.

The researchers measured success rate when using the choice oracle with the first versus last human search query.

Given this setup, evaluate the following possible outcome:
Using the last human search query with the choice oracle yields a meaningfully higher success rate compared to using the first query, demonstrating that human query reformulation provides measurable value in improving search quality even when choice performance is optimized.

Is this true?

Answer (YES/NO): YES